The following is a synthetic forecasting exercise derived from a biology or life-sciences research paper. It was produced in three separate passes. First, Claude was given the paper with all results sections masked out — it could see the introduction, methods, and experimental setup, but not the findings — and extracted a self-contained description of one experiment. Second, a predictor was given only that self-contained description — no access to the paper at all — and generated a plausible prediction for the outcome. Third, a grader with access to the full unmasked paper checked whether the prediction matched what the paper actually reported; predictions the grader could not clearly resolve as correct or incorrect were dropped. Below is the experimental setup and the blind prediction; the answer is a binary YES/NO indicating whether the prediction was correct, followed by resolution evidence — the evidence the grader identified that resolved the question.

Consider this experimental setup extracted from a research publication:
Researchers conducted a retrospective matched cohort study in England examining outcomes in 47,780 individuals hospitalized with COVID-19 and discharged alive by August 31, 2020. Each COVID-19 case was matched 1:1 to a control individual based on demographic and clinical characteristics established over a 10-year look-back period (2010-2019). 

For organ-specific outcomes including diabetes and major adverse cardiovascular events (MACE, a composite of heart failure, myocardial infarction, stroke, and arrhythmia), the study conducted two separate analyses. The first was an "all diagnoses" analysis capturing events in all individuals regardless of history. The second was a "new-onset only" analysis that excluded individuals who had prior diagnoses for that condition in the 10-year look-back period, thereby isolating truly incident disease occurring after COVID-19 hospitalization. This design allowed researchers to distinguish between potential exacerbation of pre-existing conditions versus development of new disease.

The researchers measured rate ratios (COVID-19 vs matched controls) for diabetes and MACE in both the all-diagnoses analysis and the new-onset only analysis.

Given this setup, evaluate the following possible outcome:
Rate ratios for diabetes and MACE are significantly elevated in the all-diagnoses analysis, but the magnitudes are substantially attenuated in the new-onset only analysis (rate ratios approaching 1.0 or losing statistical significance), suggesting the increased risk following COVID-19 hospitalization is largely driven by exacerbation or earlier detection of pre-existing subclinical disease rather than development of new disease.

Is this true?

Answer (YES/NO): NO